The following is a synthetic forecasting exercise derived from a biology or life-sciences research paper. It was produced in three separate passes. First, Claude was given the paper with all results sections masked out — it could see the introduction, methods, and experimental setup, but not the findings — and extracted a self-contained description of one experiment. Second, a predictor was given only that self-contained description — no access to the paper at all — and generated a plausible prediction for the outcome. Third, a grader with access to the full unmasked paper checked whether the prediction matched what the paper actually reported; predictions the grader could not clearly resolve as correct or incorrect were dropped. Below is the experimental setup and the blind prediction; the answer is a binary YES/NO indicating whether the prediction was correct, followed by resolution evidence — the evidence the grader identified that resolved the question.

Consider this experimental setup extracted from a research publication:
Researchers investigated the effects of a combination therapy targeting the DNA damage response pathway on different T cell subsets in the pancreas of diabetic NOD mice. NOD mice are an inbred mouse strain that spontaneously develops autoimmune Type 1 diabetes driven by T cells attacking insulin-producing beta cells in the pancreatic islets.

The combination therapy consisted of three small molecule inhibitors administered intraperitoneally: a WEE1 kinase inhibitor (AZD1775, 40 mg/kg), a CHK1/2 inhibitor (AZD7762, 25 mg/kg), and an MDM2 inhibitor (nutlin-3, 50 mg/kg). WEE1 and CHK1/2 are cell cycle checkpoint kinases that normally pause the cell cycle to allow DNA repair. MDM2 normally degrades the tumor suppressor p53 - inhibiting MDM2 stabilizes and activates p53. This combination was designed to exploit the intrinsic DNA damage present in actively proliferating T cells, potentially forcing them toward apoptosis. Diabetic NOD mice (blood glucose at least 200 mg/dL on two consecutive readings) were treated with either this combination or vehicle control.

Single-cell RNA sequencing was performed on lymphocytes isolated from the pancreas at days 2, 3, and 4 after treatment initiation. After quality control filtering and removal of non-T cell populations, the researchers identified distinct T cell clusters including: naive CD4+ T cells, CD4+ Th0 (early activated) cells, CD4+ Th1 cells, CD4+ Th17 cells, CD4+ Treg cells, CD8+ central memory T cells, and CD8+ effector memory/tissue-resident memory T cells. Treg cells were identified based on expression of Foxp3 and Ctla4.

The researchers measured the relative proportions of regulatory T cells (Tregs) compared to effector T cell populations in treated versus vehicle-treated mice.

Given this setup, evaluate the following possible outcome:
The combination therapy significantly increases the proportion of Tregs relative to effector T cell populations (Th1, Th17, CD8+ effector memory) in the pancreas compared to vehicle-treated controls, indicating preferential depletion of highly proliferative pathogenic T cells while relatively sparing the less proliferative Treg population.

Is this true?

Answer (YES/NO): YES